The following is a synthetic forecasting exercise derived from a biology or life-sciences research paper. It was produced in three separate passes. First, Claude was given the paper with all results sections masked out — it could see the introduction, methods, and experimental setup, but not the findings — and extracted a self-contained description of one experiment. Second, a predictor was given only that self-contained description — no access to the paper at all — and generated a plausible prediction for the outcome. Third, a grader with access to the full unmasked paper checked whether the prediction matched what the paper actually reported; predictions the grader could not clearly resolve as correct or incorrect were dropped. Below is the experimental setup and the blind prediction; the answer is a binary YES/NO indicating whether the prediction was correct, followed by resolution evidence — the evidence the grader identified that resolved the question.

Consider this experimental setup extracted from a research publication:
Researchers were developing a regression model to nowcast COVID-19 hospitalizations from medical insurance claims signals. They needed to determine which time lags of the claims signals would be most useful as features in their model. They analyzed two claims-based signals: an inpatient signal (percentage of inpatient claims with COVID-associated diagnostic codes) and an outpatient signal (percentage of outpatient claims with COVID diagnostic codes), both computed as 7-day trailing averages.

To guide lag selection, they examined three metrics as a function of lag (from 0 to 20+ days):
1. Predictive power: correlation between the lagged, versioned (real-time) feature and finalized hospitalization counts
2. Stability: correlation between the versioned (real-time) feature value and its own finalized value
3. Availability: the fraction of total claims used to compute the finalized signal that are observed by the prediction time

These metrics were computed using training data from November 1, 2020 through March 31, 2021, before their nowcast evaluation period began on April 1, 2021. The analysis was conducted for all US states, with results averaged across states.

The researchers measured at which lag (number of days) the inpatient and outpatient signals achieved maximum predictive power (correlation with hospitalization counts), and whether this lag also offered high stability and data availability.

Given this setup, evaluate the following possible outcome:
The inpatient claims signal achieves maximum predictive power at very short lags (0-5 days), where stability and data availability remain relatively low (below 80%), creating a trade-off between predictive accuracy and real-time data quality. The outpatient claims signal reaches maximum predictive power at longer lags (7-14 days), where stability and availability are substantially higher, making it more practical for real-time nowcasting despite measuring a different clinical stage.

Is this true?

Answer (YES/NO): NO